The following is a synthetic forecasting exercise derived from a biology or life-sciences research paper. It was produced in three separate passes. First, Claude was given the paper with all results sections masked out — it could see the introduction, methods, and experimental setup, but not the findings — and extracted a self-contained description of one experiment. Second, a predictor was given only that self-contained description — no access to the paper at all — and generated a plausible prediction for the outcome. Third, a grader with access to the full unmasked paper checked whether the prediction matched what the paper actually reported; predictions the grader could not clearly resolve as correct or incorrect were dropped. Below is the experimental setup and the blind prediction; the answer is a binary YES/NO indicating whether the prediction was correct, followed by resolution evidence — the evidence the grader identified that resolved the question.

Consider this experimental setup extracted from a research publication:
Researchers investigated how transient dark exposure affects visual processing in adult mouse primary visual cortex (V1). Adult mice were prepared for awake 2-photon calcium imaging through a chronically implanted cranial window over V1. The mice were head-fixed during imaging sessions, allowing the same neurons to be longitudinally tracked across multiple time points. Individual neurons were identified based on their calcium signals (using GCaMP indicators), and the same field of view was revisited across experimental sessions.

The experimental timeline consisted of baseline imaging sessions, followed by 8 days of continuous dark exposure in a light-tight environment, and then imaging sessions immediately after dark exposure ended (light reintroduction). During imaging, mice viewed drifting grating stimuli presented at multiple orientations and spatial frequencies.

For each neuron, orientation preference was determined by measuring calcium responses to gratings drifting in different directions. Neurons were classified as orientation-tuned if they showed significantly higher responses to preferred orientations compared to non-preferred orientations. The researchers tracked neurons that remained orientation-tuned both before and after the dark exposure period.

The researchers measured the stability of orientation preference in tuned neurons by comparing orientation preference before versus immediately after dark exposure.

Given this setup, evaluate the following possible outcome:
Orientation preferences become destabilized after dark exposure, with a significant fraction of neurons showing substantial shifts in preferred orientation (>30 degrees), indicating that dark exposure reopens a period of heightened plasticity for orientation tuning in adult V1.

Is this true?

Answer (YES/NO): NO